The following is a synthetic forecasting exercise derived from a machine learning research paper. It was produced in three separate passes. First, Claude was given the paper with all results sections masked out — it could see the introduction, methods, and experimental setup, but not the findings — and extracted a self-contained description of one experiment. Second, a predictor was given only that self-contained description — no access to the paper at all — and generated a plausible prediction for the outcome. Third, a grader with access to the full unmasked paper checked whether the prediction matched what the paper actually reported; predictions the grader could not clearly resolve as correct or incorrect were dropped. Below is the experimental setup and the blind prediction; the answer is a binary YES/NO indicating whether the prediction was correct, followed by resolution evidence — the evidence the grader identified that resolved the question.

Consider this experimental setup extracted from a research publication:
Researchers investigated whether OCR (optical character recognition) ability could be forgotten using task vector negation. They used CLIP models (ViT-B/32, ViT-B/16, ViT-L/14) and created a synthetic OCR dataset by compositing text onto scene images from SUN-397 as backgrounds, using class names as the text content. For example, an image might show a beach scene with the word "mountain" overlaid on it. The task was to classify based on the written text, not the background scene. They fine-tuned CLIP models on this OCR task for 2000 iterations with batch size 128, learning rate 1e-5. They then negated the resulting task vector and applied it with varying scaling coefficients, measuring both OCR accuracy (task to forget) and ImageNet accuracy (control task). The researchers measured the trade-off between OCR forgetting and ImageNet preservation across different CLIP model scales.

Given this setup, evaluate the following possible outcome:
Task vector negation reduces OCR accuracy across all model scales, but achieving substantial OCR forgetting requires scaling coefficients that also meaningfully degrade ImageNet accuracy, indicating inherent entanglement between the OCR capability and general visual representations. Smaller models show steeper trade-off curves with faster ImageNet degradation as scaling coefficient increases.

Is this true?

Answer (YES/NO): NO